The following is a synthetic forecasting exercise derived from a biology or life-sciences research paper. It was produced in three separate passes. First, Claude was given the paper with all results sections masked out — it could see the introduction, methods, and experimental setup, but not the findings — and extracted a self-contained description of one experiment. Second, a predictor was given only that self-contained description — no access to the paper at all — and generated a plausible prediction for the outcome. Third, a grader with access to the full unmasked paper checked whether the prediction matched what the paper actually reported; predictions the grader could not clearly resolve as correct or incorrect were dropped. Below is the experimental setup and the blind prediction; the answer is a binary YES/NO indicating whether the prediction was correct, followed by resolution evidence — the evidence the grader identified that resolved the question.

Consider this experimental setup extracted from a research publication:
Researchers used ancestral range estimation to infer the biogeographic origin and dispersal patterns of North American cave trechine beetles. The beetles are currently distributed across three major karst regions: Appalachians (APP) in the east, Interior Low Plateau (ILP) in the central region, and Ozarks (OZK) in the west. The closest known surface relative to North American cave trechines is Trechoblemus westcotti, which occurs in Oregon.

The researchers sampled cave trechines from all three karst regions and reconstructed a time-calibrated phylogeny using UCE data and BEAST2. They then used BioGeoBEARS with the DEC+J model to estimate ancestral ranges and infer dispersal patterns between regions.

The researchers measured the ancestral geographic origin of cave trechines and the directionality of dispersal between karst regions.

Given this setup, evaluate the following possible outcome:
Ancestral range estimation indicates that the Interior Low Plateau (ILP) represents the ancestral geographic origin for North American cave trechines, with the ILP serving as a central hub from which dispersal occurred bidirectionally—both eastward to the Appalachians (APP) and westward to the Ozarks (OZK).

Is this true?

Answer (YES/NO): NO